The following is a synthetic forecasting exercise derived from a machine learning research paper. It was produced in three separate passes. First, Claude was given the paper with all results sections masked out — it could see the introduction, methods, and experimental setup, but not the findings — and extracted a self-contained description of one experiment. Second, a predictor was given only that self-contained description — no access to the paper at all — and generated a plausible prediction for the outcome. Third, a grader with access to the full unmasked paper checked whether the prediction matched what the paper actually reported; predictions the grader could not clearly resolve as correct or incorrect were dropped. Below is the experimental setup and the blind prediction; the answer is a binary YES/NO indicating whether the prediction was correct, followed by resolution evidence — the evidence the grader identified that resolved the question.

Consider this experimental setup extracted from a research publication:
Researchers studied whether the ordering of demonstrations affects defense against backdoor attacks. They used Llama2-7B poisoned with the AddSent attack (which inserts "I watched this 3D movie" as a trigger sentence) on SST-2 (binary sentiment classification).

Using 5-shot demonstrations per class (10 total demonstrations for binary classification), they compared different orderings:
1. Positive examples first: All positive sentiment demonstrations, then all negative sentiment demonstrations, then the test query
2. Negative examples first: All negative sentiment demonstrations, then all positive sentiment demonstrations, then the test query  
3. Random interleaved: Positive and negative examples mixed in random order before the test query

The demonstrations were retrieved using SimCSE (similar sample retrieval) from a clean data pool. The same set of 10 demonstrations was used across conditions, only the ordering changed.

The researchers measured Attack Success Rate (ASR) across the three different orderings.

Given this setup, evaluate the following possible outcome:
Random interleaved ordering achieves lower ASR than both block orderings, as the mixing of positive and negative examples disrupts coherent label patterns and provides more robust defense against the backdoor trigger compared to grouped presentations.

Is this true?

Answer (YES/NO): YES